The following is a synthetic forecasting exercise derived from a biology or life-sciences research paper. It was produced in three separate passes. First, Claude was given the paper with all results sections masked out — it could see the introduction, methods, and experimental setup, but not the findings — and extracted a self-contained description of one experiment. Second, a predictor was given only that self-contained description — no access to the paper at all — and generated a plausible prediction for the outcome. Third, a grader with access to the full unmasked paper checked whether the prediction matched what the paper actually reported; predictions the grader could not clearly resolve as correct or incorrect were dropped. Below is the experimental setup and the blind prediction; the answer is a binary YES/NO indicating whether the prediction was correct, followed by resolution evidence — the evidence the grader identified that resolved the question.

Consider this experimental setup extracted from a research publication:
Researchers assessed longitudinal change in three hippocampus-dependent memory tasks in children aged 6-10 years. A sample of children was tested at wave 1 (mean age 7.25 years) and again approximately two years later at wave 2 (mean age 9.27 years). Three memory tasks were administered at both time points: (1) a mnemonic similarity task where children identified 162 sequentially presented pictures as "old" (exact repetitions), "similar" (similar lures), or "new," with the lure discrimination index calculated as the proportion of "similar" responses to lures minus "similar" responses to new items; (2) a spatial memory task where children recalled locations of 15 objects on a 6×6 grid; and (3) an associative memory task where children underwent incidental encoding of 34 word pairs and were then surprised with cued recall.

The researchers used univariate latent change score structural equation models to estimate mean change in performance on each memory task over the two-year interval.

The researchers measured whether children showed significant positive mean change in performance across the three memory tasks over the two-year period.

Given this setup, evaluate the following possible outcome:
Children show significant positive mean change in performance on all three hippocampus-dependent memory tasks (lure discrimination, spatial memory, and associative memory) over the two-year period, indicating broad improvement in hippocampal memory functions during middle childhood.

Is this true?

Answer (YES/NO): YES